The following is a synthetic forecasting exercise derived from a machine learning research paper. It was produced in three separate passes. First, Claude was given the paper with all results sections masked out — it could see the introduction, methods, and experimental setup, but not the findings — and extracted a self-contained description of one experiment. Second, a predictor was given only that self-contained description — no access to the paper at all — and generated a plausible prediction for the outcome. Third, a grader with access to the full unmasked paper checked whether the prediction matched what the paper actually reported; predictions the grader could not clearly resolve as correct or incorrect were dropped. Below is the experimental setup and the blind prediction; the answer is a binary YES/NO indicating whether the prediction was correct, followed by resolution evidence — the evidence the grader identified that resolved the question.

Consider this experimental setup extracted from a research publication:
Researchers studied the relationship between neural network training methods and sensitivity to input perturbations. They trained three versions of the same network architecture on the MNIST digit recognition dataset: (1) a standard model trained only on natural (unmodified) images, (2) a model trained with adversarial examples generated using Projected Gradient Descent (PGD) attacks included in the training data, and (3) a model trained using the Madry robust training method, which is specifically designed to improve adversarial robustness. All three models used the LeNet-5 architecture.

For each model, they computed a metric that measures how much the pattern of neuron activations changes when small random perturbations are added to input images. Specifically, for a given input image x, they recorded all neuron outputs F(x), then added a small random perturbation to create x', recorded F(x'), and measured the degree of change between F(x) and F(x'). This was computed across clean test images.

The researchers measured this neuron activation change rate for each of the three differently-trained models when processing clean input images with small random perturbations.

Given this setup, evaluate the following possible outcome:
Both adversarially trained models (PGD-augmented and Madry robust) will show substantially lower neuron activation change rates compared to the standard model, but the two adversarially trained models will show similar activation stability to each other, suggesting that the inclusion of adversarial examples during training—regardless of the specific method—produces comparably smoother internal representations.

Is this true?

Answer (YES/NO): NO